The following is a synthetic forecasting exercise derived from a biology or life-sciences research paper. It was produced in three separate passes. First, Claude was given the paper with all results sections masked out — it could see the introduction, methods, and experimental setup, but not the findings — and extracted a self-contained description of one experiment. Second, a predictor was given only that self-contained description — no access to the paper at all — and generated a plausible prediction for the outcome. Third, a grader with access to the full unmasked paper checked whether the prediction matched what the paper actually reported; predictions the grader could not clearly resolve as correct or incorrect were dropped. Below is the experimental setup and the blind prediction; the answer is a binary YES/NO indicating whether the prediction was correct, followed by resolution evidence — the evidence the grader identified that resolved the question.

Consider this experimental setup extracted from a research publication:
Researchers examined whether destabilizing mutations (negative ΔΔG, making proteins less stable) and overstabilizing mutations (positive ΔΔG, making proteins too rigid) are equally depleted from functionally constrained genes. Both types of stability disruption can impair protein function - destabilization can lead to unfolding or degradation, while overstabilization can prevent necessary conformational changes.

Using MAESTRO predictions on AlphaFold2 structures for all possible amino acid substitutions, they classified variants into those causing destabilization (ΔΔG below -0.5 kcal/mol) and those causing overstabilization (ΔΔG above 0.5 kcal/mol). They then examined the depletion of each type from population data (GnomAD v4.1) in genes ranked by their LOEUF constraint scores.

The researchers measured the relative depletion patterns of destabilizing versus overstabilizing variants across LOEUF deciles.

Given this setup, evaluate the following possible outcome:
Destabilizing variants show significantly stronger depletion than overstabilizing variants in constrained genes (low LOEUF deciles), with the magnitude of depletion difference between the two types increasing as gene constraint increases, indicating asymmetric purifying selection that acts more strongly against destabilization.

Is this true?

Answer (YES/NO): NO